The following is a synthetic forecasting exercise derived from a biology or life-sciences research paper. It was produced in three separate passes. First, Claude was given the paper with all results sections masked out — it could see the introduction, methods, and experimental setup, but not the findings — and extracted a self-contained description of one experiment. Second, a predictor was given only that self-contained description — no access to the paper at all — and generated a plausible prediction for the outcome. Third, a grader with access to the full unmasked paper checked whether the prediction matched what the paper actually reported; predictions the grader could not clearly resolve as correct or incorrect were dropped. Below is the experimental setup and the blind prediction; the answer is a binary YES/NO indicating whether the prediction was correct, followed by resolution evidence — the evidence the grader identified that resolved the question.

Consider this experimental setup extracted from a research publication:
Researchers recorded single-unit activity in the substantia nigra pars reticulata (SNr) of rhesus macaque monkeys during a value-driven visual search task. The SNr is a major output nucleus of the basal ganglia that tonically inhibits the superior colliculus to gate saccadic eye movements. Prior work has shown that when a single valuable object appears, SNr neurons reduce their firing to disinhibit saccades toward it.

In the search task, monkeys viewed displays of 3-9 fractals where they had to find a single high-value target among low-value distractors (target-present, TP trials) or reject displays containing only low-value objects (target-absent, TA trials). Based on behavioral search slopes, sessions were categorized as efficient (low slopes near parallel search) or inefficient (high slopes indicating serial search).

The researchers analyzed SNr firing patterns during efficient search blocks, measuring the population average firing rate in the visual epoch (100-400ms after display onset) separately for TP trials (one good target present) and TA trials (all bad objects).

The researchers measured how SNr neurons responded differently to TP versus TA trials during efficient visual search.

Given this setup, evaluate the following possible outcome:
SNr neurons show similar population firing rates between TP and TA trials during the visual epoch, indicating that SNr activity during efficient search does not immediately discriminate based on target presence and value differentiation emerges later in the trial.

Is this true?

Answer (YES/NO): NO